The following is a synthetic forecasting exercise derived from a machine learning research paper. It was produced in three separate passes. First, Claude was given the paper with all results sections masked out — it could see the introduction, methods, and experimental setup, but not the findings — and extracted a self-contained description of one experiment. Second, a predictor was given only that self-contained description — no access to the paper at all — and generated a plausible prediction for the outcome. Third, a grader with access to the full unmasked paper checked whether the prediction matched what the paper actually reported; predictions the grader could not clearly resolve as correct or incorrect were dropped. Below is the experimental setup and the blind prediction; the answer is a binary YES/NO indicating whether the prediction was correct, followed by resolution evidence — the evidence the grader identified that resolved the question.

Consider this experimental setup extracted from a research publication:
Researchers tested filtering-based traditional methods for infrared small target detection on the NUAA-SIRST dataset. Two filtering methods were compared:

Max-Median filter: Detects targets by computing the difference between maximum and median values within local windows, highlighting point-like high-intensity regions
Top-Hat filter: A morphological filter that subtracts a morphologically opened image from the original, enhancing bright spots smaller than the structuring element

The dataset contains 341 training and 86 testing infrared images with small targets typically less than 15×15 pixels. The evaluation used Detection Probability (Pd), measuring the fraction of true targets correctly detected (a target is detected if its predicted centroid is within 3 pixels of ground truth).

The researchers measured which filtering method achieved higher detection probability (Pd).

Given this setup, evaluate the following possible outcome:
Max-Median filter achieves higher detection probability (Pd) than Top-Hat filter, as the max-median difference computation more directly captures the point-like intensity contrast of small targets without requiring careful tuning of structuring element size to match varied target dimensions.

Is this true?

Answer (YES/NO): NO